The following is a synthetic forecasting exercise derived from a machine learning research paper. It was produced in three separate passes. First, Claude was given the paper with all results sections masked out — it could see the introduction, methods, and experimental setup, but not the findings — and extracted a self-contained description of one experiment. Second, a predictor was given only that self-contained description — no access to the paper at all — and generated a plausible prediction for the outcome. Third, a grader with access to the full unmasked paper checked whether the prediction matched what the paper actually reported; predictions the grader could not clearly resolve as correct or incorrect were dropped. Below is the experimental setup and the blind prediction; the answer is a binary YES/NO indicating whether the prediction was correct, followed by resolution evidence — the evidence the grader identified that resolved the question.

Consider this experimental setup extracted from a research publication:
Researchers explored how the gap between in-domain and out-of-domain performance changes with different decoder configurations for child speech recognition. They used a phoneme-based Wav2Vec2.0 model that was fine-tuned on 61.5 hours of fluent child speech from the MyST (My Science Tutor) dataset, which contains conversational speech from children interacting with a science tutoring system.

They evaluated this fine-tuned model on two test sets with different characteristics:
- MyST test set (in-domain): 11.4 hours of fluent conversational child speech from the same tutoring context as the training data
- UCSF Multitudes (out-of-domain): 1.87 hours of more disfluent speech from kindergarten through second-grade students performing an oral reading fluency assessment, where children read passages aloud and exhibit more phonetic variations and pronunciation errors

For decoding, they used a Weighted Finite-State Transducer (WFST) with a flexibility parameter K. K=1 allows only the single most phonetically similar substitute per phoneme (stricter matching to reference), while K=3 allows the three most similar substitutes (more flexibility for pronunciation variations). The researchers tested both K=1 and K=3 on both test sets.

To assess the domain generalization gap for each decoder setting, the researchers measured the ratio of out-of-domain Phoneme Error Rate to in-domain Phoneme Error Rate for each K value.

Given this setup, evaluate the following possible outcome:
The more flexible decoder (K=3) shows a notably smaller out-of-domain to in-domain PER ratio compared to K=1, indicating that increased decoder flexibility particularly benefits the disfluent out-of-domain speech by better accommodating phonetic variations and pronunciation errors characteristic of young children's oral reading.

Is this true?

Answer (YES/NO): YES